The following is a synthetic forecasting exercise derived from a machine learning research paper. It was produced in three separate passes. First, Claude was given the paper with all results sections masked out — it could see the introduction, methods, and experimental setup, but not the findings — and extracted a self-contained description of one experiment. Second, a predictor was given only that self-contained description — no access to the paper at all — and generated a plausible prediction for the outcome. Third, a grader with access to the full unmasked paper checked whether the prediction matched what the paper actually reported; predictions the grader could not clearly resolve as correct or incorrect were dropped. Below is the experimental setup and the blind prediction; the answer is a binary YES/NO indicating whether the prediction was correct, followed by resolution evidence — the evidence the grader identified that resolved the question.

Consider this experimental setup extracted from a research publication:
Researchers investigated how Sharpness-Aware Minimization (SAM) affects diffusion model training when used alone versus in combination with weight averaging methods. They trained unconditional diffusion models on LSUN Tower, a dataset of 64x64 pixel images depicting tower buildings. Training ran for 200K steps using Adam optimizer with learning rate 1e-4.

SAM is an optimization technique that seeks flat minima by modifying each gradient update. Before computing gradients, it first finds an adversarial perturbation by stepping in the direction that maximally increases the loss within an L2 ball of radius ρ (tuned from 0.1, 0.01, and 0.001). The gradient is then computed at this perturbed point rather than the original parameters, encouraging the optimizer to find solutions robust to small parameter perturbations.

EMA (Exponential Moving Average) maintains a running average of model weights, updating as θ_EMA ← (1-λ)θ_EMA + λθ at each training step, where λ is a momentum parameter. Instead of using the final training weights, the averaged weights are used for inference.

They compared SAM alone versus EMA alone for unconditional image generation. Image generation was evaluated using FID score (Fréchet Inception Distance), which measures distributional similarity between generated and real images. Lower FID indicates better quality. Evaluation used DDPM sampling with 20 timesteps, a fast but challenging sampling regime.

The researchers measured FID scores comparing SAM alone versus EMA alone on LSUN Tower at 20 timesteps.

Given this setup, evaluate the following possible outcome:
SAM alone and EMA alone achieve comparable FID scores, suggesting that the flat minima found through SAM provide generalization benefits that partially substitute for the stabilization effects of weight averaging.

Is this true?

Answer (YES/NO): NO